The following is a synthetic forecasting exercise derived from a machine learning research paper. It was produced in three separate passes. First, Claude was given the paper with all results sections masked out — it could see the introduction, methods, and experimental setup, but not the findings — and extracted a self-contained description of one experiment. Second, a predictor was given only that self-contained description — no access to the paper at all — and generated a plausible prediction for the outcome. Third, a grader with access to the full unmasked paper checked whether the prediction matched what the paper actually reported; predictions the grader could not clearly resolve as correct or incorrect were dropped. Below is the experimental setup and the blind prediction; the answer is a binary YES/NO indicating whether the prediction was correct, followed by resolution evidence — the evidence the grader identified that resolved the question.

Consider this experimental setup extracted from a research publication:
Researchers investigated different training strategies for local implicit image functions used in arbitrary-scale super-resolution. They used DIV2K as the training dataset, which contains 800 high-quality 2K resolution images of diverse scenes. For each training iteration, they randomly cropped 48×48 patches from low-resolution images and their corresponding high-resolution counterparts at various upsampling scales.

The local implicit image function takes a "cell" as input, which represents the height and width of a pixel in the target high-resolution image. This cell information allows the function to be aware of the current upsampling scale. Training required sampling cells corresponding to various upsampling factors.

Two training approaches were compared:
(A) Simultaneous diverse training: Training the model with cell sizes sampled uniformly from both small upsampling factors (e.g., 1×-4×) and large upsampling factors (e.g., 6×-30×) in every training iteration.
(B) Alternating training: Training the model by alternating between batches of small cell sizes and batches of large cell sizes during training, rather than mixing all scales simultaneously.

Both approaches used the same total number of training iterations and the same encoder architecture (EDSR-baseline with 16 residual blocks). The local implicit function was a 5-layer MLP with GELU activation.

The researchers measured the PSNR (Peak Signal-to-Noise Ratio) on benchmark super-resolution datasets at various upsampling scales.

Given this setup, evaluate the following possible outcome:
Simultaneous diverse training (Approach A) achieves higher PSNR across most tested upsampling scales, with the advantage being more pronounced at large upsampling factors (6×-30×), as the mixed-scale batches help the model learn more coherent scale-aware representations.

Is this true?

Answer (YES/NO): NO